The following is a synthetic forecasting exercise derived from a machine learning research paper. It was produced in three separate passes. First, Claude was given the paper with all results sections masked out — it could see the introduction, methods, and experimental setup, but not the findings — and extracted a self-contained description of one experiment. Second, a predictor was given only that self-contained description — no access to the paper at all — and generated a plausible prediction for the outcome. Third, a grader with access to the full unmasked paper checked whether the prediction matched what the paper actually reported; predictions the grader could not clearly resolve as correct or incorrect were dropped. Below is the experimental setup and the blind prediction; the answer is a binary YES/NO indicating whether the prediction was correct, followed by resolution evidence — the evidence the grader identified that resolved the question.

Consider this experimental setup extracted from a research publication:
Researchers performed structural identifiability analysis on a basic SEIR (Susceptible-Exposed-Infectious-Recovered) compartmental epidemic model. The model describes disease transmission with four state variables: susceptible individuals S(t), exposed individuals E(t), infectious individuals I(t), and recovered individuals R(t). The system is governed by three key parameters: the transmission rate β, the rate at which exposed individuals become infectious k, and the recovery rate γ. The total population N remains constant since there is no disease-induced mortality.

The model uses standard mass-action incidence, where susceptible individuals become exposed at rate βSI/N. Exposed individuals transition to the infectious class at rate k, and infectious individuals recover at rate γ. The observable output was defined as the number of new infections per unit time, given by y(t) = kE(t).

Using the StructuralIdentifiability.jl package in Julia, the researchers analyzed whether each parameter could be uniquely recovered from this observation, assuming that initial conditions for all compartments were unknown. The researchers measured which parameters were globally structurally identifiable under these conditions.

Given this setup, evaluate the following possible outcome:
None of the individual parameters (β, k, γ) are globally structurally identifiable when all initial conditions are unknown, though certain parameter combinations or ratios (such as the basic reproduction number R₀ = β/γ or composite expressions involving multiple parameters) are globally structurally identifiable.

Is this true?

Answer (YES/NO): NO